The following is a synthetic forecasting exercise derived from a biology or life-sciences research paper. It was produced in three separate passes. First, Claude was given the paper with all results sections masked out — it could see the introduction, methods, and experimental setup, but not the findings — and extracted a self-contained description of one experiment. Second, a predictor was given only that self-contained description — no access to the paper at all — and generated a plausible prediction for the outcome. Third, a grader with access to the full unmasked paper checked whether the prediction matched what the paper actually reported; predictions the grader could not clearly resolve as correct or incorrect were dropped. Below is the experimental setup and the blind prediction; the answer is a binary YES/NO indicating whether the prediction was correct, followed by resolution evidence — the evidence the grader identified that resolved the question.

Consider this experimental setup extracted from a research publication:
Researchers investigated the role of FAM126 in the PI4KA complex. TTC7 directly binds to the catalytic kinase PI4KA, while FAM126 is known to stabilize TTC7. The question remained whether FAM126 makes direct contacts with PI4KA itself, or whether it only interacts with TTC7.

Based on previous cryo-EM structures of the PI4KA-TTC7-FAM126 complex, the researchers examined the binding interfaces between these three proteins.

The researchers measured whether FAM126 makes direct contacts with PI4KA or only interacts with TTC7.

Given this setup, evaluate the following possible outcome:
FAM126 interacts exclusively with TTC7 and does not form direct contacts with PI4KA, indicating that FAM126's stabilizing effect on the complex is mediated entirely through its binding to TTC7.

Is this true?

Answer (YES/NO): YES